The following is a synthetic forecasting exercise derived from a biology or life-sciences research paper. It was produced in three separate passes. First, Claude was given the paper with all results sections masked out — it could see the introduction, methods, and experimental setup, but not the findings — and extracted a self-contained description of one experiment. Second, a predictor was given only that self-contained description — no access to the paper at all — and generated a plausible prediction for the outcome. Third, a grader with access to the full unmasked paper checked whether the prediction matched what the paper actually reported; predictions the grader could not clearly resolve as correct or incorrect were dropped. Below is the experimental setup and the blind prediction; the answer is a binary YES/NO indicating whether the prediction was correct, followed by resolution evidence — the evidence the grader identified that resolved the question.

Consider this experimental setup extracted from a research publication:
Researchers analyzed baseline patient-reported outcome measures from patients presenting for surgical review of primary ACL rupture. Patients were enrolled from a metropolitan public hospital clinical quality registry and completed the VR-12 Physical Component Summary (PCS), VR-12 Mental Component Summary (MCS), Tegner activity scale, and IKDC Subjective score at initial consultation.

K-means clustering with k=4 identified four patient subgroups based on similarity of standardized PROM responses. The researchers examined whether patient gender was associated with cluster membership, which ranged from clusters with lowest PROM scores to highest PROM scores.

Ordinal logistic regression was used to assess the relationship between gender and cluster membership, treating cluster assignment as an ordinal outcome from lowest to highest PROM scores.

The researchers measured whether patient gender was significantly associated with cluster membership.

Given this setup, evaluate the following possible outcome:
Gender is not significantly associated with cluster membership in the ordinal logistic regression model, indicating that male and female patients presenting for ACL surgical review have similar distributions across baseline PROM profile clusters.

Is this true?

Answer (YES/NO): YES